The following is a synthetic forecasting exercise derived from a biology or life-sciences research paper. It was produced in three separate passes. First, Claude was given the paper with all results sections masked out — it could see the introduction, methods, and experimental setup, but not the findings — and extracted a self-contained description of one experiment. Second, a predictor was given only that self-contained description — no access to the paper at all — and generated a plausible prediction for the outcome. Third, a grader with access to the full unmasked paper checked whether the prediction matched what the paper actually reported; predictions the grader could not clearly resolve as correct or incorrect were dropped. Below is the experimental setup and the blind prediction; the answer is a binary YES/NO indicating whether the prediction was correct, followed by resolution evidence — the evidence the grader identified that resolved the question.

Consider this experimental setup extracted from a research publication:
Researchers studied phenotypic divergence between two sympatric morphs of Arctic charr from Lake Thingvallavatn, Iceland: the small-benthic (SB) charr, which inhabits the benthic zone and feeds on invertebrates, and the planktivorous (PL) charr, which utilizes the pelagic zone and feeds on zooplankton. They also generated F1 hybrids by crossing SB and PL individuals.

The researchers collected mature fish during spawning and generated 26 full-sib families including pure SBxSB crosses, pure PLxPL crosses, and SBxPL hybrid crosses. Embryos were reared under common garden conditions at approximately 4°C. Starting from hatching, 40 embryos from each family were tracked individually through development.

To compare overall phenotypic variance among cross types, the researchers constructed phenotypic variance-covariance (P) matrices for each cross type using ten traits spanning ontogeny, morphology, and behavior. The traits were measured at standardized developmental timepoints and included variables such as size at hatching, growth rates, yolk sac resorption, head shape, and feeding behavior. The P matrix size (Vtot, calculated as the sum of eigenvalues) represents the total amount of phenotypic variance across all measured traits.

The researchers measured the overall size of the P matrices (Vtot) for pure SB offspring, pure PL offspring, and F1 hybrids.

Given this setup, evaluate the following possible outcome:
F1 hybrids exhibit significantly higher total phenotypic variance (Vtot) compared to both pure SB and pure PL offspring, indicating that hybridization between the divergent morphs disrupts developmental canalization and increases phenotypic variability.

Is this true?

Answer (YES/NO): NO